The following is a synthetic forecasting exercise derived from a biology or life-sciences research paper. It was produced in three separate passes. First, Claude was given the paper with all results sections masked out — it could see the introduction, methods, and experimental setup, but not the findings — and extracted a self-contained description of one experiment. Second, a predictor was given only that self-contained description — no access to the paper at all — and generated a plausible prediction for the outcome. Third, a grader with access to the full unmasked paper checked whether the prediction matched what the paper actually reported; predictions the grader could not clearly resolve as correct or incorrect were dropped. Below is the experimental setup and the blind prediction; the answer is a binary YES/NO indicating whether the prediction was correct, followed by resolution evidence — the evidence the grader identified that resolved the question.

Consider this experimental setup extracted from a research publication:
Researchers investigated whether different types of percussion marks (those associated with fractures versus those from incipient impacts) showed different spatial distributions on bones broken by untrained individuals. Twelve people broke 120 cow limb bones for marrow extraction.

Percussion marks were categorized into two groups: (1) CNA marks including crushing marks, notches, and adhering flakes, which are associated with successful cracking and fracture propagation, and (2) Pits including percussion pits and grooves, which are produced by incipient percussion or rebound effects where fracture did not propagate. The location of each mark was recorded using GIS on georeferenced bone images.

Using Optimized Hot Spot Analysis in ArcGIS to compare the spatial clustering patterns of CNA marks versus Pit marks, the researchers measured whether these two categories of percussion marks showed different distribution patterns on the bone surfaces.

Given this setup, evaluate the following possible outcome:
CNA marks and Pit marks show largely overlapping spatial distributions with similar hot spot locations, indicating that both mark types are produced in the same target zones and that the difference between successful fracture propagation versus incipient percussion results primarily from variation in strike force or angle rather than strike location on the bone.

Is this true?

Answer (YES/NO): NO